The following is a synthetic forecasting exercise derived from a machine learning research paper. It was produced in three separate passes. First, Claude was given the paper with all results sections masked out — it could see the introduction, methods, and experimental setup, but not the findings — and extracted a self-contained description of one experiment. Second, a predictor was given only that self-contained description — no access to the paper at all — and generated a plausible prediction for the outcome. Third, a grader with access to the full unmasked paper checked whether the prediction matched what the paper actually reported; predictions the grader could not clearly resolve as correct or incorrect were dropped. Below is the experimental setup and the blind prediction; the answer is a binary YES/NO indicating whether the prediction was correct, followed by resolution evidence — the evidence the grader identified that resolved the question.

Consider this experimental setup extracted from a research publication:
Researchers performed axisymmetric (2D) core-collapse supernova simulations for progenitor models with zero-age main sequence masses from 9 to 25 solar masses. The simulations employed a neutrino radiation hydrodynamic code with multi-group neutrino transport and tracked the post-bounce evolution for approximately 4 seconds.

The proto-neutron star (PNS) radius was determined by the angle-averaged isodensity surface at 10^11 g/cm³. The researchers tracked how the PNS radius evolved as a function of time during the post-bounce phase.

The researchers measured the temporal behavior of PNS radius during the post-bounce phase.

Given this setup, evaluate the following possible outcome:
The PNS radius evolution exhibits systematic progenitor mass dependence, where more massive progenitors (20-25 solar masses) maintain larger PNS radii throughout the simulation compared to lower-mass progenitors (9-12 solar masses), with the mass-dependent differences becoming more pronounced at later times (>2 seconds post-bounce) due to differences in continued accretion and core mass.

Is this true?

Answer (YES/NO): NO